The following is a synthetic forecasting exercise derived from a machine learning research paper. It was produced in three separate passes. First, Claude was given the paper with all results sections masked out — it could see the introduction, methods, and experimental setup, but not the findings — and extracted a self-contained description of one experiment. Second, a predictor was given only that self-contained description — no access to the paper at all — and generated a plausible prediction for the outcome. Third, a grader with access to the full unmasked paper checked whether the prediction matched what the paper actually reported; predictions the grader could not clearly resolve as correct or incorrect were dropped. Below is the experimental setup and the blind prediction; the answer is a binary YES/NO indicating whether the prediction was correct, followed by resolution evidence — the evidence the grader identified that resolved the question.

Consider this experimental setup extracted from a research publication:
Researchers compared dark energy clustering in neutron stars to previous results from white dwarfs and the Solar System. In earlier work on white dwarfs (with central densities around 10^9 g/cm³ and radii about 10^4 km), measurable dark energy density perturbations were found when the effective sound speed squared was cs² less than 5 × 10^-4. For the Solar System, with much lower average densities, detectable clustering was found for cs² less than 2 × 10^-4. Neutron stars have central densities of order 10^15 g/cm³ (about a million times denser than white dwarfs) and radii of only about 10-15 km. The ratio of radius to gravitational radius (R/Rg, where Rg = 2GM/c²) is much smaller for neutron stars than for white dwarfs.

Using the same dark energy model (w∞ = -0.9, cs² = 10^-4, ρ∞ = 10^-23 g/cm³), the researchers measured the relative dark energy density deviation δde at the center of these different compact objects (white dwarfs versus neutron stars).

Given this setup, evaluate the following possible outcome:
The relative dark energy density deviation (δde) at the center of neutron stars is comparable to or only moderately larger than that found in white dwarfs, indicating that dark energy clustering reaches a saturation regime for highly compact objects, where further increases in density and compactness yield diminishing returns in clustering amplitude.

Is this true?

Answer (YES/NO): NO